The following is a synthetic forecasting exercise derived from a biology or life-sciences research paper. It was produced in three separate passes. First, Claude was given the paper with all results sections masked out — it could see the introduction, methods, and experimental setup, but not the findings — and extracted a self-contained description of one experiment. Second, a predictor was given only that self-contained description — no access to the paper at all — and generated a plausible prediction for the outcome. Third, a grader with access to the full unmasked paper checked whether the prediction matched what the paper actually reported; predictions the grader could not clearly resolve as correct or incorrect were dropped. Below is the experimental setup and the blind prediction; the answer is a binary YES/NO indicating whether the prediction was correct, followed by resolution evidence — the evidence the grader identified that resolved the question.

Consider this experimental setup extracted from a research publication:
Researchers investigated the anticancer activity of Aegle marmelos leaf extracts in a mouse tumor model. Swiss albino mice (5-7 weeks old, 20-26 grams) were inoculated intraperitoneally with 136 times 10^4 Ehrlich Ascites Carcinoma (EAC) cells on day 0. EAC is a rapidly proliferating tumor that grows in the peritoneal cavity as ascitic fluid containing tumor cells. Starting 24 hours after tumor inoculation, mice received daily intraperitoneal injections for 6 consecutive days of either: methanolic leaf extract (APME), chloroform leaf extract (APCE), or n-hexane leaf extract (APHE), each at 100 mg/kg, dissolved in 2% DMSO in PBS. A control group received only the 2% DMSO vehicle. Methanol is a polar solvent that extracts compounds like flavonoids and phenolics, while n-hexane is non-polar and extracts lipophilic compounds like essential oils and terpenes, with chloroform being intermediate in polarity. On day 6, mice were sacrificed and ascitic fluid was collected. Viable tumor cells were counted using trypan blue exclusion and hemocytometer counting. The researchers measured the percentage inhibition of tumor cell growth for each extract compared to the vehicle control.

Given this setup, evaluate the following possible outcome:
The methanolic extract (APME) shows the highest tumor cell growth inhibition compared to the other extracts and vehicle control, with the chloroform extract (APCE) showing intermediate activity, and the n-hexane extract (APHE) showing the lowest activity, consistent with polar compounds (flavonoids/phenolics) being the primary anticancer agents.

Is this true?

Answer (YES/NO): NO